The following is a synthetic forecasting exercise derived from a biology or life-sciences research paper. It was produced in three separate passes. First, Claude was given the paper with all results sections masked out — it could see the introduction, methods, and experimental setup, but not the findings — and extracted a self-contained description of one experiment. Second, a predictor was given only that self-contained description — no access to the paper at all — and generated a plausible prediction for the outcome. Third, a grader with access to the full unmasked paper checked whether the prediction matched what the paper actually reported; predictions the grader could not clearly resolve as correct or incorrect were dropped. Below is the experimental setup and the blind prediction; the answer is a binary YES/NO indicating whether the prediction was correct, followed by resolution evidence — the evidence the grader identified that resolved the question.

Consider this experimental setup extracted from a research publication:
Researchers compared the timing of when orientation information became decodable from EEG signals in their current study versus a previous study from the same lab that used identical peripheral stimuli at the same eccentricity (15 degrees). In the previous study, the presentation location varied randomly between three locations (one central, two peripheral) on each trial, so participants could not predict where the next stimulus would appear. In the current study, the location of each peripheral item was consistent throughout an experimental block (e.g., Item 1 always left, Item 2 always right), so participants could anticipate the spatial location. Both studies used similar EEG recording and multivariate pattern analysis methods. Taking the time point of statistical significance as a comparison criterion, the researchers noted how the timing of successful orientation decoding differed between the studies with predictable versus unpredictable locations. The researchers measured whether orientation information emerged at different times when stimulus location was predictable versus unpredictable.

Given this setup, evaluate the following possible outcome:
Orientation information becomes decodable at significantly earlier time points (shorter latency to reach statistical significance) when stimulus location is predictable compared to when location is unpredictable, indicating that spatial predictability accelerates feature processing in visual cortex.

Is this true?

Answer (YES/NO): YES